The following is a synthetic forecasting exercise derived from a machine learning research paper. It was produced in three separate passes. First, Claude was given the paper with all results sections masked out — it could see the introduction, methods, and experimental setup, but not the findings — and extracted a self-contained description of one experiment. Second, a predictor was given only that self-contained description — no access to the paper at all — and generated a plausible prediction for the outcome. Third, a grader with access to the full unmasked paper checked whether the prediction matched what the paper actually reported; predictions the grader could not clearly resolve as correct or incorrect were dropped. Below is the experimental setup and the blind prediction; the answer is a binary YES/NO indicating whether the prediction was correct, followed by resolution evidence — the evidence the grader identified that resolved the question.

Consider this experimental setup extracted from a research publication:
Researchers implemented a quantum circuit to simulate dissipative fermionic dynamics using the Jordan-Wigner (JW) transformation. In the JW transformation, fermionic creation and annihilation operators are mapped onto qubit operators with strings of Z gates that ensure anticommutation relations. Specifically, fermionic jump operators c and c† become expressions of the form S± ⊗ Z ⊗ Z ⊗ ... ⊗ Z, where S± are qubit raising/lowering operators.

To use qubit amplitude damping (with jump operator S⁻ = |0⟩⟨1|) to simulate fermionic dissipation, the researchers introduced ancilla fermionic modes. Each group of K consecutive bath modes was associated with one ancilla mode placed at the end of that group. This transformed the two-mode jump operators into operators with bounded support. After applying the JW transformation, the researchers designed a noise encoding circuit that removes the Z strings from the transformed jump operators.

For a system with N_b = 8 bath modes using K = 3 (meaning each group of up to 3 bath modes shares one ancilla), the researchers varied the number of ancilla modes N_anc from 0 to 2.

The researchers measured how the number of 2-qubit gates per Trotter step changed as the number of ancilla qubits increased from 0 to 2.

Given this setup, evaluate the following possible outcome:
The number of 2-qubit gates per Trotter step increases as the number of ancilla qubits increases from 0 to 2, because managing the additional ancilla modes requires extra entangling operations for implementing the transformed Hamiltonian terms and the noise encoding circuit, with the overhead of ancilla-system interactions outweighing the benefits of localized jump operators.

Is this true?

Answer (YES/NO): NO